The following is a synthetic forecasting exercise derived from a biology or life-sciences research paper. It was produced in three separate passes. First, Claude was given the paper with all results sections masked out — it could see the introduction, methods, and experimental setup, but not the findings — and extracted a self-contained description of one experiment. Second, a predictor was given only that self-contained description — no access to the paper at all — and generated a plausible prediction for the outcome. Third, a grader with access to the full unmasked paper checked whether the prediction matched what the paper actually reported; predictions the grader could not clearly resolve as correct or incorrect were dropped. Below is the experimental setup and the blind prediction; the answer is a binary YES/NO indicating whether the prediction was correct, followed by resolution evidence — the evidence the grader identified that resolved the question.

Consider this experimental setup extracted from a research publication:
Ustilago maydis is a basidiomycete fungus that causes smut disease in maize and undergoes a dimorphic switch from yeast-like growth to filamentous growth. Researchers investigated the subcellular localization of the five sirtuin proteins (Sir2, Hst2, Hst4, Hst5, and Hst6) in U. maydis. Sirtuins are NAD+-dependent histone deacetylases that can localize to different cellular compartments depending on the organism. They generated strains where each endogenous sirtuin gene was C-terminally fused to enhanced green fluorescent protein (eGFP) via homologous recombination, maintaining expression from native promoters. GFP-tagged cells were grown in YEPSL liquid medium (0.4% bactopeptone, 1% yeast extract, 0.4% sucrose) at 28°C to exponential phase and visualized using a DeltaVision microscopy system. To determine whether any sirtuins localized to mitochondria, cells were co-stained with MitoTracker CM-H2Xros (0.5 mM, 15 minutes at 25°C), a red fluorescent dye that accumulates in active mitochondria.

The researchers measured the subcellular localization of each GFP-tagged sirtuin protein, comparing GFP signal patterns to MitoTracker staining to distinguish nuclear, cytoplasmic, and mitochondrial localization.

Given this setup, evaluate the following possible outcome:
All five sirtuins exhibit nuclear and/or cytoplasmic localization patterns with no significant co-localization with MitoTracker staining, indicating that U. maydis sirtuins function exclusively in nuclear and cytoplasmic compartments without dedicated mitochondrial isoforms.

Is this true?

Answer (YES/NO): NO